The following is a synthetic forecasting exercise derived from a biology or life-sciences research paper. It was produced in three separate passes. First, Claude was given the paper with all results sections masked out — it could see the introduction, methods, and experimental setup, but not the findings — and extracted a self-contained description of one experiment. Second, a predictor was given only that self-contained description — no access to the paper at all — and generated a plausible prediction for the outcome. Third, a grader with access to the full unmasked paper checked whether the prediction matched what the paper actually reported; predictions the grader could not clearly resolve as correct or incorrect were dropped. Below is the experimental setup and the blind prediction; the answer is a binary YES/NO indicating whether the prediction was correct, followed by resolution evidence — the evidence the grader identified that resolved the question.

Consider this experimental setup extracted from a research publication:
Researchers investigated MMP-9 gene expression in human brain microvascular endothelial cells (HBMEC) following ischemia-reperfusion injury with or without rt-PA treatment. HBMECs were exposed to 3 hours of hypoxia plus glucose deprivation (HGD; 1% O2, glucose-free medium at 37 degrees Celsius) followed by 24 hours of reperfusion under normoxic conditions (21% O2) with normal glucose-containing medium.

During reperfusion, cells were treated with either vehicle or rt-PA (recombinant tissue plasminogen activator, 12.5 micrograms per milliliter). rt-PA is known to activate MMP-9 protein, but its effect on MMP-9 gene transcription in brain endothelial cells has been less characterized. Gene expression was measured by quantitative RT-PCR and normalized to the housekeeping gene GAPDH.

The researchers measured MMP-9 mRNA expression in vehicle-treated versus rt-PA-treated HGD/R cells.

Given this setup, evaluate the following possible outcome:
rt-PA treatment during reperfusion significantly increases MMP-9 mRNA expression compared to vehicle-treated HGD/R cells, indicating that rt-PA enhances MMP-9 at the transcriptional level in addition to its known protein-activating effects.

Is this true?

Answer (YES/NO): NO